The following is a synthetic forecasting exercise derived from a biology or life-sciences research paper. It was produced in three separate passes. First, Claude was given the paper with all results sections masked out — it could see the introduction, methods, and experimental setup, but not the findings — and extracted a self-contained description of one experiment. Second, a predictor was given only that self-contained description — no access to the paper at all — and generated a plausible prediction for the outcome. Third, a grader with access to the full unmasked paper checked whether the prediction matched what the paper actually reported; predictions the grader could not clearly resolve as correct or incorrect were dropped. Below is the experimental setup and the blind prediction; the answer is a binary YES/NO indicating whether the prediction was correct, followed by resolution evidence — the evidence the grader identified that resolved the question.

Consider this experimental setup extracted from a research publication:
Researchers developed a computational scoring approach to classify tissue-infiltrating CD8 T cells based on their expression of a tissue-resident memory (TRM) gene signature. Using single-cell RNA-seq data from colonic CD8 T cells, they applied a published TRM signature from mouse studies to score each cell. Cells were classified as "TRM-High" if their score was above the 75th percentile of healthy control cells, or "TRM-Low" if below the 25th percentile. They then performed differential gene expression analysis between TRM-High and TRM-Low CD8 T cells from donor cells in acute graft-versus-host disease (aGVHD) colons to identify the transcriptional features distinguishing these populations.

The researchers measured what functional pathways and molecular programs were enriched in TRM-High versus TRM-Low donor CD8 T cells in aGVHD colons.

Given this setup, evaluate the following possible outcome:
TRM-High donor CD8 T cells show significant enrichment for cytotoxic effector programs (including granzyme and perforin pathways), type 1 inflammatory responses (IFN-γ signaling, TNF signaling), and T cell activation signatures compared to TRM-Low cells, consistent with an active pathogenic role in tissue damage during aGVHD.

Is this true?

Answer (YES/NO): NO